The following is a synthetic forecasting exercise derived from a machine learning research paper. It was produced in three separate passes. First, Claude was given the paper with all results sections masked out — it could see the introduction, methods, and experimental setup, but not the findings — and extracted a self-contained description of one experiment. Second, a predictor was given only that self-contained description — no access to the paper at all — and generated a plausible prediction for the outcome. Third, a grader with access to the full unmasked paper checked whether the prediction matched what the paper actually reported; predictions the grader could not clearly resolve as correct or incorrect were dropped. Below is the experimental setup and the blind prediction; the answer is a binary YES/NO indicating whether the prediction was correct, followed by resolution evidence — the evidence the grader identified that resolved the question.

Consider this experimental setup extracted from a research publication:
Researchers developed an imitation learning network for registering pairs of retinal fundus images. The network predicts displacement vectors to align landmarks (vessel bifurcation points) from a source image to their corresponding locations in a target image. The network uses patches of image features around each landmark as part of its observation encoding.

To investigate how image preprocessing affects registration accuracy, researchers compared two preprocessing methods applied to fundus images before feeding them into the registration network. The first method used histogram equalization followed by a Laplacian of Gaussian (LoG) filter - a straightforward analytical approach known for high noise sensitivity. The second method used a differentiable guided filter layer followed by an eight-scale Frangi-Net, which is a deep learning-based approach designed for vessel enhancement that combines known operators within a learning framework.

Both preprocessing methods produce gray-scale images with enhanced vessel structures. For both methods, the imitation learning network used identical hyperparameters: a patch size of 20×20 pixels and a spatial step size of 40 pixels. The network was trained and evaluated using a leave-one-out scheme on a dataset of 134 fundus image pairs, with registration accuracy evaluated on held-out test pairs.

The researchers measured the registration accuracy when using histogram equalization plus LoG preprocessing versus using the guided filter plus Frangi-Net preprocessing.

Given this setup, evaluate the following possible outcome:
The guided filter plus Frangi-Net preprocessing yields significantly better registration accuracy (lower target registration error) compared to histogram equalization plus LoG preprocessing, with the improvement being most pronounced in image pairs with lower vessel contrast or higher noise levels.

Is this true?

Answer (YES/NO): NO